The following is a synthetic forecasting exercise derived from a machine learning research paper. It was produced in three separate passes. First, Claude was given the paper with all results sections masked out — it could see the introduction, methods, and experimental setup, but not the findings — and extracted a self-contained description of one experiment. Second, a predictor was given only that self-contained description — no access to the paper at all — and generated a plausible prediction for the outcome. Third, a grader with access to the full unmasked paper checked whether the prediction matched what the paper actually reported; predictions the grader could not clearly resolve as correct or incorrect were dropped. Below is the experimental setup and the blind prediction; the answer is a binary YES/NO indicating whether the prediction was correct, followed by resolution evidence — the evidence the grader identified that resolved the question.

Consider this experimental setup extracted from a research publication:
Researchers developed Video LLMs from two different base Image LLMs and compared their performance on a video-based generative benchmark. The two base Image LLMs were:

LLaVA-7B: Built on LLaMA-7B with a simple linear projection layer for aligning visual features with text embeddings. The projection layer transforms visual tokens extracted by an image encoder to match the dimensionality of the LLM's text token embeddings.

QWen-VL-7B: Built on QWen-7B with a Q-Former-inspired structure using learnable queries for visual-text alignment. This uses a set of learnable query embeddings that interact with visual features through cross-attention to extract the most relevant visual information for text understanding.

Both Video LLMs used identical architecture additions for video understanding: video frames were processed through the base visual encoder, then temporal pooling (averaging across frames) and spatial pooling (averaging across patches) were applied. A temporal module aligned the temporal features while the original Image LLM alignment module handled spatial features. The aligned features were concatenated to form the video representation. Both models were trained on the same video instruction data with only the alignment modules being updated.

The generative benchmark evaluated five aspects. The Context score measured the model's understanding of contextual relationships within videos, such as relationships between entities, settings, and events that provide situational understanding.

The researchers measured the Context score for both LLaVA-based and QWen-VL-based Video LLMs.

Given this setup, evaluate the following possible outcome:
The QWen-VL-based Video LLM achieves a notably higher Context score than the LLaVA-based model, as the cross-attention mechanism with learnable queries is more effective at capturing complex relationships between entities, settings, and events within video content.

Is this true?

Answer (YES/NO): NO